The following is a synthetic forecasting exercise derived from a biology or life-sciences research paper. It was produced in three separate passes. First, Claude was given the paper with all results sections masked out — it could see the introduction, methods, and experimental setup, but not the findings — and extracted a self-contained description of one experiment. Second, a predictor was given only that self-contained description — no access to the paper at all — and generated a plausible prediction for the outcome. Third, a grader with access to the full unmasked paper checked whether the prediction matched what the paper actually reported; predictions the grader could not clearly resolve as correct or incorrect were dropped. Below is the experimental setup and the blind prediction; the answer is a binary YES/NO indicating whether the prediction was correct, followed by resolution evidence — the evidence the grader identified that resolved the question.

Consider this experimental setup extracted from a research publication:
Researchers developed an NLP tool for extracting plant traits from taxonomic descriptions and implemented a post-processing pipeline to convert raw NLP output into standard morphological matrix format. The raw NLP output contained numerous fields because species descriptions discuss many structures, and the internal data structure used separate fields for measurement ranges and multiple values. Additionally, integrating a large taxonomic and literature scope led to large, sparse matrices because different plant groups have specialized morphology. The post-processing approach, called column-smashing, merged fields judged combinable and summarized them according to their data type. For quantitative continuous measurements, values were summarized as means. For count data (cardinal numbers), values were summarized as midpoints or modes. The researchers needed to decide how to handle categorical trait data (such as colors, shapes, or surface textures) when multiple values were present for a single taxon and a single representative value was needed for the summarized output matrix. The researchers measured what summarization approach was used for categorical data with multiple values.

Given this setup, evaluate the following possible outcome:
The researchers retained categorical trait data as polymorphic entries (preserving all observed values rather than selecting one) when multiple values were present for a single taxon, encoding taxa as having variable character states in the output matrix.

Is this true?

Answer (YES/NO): NO